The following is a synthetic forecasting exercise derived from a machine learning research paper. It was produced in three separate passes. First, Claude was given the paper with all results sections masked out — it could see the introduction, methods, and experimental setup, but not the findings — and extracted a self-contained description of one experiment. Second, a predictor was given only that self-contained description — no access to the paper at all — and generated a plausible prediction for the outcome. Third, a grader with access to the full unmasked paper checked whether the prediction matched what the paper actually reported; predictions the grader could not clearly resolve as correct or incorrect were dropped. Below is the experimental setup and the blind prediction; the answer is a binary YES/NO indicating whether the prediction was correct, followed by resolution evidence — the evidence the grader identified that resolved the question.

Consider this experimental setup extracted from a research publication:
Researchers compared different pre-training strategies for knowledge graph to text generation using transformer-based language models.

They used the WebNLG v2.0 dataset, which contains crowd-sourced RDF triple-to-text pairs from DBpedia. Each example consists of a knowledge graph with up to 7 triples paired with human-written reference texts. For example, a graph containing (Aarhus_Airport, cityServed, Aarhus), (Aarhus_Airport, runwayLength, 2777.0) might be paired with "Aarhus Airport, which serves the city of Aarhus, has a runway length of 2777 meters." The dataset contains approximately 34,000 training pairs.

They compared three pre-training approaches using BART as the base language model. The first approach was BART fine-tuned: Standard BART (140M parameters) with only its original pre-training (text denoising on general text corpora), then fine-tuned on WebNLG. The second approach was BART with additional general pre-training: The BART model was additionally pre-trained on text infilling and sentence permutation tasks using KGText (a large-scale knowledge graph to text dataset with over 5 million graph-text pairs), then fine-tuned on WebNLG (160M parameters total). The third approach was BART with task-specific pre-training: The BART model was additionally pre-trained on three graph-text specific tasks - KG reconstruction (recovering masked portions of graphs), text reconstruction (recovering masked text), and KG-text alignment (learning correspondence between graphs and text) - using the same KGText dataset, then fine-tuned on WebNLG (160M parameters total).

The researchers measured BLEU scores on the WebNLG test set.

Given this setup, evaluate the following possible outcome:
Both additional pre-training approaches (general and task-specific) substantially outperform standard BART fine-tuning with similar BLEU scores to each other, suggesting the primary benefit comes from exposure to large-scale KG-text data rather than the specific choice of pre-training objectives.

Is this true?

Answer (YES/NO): NO